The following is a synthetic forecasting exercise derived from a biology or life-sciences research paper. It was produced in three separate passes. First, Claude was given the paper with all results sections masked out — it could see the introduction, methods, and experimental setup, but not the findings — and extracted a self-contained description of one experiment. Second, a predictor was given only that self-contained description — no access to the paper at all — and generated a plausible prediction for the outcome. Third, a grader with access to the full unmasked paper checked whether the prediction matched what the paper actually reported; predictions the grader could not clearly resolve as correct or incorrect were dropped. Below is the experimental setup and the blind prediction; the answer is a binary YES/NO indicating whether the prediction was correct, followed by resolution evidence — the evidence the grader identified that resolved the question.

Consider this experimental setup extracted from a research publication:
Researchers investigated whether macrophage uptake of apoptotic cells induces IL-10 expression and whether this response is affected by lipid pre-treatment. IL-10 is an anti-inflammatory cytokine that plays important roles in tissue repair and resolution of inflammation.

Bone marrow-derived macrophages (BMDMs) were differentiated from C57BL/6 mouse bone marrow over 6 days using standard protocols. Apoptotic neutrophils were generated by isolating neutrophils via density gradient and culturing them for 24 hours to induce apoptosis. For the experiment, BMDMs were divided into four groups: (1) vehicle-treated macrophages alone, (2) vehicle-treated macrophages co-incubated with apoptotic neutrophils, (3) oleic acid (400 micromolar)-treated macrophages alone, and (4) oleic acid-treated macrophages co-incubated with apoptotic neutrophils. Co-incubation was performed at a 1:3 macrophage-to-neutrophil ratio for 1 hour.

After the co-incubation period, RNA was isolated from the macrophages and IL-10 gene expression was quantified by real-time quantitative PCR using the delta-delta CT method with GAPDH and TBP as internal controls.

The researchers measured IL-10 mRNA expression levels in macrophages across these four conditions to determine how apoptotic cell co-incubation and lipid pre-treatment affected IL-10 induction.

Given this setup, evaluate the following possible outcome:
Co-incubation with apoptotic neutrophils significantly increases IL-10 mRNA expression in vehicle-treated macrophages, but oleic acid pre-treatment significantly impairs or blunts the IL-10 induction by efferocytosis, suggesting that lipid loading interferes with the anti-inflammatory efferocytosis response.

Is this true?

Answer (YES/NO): YES